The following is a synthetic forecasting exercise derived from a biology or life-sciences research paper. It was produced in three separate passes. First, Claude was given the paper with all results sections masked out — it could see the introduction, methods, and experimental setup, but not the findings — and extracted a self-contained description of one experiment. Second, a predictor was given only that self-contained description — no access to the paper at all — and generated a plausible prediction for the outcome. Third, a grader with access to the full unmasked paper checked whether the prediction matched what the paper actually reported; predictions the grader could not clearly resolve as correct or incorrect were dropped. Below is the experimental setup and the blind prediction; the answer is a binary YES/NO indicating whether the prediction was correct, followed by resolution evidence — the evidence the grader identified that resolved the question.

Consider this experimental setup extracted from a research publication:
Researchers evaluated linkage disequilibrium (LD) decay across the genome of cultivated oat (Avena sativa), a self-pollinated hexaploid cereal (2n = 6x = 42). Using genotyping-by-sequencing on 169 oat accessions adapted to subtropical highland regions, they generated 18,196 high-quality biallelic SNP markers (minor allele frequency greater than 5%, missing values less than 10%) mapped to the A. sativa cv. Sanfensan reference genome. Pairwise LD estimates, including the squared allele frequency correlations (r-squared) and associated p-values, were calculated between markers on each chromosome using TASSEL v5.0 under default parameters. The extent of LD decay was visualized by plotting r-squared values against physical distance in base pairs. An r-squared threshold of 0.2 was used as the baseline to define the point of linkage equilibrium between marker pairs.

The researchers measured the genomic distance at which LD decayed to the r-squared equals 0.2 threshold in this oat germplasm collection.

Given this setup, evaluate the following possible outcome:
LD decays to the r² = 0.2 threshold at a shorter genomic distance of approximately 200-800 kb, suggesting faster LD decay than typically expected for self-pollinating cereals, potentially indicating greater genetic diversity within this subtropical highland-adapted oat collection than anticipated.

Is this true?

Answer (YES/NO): NO